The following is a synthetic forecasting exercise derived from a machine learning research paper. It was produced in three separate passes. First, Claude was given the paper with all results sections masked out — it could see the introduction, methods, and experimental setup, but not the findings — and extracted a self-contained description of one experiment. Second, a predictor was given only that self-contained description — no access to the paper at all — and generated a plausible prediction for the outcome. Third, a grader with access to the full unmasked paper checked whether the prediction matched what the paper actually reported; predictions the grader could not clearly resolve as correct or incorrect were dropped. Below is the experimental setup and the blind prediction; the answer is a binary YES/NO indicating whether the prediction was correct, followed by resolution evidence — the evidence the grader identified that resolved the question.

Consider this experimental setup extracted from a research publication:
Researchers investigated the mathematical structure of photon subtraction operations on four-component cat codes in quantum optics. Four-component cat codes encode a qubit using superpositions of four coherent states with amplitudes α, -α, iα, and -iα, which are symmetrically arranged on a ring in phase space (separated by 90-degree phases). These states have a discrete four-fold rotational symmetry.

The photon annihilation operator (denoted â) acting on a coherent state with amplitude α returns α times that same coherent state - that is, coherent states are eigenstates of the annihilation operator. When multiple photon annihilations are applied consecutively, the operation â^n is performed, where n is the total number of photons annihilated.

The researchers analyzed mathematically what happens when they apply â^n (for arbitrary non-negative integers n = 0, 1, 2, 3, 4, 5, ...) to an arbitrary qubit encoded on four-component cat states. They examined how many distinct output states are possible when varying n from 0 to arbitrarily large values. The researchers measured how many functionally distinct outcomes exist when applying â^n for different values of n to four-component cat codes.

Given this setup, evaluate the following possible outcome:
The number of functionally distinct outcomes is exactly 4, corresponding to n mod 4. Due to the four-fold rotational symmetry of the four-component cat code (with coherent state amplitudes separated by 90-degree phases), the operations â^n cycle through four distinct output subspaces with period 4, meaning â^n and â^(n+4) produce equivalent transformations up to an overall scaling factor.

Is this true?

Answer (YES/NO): YES